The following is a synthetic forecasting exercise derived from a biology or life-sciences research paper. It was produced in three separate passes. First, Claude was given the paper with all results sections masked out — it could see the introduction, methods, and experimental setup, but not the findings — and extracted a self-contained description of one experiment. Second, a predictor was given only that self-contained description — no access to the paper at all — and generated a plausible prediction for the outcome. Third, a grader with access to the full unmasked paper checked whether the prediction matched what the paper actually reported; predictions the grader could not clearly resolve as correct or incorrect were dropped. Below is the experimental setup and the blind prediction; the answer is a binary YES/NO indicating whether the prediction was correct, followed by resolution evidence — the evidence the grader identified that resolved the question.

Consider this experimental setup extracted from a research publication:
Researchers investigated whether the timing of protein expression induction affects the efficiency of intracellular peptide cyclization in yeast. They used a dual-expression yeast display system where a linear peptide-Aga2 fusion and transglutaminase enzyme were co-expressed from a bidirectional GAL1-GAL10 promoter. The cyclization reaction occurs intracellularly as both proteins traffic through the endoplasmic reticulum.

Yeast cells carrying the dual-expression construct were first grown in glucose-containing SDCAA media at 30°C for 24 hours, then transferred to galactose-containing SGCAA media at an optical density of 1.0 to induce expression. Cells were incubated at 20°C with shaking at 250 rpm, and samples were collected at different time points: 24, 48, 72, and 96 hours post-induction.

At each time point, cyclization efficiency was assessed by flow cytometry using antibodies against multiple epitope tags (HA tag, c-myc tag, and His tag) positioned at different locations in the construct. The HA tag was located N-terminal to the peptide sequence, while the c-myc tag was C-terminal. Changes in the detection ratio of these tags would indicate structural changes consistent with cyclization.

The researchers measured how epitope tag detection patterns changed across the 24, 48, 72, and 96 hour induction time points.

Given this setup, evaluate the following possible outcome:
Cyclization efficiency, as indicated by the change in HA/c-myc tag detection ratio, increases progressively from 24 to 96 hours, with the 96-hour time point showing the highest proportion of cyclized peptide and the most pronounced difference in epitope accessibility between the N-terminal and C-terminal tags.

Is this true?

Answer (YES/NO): NO